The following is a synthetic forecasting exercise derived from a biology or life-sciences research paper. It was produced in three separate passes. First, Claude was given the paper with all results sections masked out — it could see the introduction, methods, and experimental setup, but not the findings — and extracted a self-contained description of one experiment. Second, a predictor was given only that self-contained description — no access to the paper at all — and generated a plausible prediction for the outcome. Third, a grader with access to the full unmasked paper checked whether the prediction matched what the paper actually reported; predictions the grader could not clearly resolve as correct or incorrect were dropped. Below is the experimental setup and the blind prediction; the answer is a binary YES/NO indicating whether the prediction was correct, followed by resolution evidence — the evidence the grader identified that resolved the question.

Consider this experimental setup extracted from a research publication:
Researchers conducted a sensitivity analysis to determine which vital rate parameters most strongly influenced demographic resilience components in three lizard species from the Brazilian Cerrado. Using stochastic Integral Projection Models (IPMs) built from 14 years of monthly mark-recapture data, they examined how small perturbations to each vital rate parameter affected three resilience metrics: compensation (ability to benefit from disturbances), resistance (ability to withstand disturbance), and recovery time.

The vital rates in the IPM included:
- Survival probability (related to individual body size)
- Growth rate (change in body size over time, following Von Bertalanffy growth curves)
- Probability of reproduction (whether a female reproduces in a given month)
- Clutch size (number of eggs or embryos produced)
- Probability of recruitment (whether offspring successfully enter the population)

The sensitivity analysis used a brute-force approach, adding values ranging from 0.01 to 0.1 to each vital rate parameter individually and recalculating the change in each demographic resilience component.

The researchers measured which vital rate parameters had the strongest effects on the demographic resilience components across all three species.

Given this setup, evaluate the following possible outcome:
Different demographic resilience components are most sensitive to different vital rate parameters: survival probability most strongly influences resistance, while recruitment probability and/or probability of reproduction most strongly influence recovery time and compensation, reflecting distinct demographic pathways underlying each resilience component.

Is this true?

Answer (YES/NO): NO